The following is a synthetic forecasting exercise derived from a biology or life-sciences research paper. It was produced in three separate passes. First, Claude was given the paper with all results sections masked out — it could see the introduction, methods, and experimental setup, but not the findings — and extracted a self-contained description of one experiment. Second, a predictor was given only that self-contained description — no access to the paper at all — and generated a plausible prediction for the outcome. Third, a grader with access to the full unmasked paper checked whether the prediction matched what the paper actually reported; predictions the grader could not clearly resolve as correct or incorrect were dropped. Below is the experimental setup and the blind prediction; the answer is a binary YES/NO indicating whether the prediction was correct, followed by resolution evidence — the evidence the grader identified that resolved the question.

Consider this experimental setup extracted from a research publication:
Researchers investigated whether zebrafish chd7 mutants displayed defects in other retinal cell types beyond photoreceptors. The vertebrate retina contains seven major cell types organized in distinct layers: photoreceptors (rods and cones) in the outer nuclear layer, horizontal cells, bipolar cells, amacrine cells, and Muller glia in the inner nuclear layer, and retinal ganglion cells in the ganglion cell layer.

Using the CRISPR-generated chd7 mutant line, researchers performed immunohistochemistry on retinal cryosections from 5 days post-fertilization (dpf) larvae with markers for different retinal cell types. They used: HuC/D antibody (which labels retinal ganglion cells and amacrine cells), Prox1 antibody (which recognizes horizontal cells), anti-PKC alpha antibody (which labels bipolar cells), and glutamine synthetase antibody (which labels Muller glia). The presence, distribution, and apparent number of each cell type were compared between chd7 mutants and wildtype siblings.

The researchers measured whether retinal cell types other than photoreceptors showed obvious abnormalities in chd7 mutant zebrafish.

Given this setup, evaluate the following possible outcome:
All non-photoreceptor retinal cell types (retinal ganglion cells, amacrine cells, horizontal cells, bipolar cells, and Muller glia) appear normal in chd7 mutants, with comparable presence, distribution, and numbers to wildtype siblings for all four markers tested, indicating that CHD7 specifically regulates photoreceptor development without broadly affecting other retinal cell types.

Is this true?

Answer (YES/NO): YES